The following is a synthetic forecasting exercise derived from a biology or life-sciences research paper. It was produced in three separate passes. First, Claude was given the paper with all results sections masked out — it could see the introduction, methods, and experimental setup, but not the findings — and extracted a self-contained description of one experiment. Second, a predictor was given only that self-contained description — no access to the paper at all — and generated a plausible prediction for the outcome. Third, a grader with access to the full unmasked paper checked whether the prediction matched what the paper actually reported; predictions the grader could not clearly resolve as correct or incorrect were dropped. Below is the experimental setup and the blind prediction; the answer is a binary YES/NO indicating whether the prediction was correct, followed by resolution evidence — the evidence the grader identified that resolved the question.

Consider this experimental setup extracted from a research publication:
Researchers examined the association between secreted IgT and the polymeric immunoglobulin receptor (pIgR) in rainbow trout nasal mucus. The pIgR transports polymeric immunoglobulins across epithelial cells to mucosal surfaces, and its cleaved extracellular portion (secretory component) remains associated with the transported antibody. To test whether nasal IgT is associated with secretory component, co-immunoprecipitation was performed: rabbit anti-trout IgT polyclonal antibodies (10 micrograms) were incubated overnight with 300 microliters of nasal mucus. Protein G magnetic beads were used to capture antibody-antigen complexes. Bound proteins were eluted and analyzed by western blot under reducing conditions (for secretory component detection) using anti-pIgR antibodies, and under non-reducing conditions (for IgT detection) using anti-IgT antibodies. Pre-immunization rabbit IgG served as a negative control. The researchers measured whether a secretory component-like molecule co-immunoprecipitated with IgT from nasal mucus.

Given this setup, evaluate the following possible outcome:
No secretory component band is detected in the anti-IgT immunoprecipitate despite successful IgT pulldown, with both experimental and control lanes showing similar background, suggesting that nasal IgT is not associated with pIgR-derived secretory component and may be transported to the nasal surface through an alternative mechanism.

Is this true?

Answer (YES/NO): NO